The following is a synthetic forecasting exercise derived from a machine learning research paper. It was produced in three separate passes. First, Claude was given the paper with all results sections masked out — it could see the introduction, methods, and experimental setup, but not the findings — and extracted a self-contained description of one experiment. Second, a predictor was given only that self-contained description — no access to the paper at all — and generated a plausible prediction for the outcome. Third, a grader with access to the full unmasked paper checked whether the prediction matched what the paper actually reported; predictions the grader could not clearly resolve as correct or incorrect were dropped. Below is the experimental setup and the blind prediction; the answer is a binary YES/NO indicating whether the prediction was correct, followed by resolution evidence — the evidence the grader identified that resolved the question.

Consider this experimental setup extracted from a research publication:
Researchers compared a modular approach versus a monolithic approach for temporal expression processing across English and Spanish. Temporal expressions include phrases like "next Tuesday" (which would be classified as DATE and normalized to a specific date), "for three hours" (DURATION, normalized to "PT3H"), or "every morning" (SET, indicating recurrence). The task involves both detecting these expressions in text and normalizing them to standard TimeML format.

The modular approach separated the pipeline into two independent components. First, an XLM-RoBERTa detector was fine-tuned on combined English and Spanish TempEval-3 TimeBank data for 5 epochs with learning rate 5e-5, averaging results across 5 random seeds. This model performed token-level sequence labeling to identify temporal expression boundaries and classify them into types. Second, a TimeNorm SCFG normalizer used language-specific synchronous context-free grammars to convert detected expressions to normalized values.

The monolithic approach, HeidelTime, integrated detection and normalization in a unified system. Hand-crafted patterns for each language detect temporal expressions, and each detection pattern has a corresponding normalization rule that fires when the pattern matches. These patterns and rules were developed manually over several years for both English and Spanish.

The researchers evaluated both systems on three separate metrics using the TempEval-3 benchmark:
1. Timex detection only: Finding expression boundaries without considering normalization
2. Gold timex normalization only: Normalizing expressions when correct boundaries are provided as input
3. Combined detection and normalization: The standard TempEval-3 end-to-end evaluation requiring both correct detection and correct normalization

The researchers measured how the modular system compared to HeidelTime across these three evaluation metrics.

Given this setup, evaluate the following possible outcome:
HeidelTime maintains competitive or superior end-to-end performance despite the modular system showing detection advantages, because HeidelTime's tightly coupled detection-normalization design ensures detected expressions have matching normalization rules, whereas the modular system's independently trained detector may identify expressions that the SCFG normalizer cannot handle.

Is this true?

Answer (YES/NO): YES